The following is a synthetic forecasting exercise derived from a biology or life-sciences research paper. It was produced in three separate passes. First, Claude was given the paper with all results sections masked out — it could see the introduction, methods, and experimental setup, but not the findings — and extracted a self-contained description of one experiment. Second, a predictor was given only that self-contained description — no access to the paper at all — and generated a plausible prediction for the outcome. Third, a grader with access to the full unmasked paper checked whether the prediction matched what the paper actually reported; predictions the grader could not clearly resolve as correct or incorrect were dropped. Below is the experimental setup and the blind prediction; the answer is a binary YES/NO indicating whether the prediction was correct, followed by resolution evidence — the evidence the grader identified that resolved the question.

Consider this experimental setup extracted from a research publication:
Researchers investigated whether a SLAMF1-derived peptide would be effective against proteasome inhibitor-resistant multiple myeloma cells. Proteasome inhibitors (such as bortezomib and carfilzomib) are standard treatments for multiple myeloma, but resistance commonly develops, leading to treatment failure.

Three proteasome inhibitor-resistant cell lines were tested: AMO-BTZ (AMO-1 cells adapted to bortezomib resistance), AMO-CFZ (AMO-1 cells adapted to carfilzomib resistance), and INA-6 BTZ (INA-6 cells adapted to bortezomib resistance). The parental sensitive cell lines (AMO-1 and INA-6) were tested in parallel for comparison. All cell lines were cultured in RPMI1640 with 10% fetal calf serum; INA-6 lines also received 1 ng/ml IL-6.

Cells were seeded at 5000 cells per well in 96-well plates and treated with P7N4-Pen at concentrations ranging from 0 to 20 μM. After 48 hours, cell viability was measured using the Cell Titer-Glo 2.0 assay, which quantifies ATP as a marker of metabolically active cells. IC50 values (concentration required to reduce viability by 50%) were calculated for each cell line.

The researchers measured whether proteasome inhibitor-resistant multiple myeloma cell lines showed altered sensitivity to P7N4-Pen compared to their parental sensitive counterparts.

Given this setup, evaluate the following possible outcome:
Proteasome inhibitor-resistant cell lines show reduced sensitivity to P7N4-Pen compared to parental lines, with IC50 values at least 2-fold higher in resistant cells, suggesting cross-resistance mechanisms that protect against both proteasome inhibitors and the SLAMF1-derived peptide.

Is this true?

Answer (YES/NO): NO